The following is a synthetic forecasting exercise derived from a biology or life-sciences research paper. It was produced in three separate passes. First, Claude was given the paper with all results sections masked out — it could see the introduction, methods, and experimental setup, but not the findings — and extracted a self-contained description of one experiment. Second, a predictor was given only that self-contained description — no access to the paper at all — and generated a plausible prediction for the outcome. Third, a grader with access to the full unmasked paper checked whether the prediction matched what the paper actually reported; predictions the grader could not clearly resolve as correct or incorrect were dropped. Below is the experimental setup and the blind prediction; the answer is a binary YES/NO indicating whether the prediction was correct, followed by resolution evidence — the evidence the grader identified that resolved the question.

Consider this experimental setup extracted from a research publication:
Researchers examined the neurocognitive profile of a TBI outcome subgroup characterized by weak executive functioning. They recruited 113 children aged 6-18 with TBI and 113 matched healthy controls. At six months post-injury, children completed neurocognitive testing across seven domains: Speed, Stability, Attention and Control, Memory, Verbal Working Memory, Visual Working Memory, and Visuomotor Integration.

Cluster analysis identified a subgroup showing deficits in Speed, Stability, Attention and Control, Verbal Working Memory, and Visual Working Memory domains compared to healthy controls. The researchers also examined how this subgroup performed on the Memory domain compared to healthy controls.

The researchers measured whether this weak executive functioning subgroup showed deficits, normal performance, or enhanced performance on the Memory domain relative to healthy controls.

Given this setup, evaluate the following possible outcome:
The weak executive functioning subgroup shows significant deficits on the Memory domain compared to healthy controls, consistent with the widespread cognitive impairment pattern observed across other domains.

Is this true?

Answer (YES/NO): NO